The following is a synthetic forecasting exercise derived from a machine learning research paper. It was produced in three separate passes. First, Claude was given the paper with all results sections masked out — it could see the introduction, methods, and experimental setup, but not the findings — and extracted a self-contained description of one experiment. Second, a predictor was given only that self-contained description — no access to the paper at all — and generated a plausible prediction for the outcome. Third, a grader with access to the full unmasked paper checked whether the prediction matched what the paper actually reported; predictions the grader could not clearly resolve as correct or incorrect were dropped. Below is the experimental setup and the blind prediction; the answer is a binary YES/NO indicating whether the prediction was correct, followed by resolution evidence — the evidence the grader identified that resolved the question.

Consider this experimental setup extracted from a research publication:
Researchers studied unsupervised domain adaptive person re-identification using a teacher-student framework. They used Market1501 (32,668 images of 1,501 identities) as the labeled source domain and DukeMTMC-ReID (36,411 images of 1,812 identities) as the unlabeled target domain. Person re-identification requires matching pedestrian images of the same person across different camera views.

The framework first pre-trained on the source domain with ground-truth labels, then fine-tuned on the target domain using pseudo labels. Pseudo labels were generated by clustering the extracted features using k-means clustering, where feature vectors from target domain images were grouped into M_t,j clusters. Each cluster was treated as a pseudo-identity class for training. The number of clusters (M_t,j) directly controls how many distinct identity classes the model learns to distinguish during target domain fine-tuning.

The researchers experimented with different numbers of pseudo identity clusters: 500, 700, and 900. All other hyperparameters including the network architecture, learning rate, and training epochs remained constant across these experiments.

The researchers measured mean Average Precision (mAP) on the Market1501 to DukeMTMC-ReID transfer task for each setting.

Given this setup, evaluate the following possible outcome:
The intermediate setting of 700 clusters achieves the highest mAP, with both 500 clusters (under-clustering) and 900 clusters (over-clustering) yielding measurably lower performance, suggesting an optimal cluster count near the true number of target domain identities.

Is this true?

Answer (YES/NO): NO